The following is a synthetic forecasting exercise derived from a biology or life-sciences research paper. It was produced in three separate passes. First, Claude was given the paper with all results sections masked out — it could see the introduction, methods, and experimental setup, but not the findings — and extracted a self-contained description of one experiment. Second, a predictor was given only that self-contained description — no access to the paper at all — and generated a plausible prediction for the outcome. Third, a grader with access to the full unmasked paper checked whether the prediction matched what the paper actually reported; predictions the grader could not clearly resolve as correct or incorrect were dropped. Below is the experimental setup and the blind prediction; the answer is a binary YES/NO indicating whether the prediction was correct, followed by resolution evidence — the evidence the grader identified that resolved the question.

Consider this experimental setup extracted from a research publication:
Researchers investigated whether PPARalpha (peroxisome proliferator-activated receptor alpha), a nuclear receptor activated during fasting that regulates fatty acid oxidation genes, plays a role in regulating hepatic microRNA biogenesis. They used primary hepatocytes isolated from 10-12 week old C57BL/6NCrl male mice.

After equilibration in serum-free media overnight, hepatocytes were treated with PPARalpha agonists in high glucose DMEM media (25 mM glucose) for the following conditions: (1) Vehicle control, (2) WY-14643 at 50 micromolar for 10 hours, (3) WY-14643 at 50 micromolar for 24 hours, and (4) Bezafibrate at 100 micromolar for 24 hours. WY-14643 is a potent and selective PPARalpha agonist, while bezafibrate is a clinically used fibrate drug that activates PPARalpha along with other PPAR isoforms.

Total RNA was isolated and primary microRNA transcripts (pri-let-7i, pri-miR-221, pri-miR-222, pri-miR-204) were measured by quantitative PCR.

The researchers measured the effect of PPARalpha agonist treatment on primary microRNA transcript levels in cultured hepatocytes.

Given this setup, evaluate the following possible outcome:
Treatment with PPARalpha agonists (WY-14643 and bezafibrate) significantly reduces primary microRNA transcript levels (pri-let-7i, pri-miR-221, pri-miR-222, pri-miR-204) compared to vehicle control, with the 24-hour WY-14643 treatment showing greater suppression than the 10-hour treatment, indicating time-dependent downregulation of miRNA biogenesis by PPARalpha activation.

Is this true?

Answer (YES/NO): NO